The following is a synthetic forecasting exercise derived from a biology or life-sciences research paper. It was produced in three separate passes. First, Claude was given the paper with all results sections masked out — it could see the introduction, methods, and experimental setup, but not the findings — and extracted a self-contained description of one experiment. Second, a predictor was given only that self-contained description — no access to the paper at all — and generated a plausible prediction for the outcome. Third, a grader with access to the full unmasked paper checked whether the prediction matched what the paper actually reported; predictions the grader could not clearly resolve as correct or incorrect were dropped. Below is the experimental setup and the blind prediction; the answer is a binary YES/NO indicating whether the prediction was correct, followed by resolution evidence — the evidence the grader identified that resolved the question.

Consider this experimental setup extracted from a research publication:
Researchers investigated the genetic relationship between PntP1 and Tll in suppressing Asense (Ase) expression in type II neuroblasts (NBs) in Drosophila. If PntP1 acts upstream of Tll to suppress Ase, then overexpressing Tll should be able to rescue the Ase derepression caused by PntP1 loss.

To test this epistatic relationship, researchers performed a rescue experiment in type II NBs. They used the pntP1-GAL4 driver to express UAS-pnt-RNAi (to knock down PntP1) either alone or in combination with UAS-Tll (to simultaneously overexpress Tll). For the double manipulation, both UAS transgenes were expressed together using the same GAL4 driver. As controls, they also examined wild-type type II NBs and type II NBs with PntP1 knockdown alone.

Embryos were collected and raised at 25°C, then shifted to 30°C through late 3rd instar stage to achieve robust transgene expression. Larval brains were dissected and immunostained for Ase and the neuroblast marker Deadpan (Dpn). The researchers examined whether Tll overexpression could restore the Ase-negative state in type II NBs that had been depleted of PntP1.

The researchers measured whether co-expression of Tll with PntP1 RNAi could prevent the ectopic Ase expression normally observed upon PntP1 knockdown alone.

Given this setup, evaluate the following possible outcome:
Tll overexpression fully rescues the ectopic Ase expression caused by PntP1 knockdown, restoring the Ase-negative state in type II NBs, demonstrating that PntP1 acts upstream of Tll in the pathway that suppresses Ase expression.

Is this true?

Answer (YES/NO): YES